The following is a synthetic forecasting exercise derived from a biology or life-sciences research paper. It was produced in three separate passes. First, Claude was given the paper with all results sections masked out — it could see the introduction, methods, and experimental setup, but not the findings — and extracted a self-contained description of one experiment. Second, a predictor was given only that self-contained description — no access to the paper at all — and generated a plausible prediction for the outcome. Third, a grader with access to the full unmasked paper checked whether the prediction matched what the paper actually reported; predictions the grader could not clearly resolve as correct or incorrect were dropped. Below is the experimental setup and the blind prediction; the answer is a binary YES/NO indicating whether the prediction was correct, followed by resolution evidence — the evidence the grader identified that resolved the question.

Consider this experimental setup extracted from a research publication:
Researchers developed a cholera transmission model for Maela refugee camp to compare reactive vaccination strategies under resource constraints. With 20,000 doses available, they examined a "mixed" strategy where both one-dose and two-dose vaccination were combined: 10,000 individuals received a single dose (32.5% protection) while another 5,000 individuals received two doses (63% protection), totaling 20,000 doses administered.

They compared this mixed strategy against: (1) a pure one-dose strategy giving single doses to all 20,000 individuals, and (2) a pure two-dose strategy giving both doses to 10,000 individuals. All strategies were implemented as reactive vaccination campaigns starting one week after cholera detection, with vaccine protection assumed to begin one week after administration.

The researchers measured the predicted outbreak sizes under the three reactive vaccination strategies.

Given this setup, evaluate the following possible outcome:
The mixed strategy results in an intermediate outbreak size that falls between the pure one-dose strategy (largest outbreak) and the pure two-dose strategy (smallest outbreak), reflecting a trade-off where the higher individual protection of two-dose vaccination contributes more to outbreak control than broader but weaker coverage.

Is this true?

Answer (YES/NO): NO